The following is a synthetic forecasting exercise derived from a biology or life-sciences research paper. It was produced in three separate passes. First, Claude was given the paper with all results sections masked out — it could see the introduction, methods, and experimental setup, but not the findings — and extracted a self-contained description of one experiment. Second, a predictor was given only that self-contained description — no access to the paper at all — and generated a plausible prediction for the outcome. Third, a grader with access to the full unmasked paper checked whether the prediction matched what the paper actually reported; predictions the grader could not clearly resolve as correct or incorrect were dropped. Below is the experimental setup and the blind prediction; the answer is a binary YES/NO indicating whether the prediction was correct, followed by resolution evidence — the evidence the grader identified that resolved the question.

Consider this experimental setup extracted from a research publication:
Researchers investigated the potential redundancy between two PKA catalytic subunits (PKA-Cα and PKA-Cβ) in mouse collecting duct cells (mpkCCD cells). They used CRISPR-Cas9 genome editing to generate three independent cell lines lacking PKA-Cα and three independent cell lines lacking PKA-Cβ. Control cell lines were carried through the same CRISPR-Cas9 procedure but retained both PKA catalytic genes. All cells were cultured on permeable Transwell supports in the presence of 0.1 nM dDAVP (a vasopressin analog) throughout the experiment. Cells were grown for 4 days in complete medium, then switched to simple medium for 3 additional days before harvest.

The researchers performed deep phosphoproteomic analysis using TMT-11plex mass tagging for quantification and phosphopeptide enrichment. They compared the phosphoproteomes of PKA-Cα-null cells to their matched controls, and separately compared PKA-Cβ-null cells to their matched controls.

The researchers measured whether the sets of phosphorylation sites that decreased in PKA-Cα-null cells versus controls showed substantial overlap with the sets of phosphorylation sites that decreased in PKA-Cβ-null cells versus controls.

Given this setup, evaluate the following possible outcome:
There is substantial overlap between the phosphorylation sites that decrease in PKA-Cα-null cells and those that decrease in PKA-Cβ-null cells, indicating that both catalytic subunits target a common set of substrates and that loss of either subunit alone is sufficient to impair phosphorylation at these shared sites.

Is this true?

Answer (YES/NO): NO